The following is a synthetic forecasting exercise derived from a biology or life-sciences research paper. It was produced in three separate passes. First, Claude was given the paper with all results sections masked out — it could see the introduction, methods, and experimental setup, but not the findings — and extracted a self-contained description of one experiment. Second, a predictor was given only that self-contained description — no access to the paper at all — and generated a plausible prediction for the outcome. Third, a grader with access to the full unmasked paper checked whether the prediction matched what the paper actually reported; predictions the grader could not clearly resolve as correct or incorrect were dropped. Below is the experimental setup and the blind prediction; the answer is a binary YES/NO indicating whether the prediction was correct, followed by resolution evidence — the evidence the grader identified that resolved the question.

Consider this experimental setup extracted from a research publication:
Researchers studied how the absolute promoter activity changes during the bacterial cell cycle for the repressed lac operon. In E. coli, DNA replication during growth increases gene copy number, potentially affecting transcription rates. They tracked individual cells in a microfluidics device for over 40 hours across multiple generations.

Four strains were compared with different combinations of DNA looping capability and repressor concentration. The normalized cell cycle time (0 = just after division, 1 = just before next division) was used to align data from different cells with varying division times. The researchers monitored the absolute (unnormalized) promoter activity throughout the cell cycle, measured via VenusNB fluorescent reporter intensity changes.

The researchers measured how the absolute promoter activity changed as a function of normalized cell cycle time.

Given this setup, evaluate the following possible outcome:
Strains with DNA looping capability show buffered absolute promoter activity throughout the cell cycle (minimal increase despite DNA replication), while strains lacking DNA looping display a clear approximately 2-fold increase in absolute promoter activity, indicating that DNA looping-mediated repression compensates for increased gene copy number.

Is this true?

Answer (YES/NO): NO